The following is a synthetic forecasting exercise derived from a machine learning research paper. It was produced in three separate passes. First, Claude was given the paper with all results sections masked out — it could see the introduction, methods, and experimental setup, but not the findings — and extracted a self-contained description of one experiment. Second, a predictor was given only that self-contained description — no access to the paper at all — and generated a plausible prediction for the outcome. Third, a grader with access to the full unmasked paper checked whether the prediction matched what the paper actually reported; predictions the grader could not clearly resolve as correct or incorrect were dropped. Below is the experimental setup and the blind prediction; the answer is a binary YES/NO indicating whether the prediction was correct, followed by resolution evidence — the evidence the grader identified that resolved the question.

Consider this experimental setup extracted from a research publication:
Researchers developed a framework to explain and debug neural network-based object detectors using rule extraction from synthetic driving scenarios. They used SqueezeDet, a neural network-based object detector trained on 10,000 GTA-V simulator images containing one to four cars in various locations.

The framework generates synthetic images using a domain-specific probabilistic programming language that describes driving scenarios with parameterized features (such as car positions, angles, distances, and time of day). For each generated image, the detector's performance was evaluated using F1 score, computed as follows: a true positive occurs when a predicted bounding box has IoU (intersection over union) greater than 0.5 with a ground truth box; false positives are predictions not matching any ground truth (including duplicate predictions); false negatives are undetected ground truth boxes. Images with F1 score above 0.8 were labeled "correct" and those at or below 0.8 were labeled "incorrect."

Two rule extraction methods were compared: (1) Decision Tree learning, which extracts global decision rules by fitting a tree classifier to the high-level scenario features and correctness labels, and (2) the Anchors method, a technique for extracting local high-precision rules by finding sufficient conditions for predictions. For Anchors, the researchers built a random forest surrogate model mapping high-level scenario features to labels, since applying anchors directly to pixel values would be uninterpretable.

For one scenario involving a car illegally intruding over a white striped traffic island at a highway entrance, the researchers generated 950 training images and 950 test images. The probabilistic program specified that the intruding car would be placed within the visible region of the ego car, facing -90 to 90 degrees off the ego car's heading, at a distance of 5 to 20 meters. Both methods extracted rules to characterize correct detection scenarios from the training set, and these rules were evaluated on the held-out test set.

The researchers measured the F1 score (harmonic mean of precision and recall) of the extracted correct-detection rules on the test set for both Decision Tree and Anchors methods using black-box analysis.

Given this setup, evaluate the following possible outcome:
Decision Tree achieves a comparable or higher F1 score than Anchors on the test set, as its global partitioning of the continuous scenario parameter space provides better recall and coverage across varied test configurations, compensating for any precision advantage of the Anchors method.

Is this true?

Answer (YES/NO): YES